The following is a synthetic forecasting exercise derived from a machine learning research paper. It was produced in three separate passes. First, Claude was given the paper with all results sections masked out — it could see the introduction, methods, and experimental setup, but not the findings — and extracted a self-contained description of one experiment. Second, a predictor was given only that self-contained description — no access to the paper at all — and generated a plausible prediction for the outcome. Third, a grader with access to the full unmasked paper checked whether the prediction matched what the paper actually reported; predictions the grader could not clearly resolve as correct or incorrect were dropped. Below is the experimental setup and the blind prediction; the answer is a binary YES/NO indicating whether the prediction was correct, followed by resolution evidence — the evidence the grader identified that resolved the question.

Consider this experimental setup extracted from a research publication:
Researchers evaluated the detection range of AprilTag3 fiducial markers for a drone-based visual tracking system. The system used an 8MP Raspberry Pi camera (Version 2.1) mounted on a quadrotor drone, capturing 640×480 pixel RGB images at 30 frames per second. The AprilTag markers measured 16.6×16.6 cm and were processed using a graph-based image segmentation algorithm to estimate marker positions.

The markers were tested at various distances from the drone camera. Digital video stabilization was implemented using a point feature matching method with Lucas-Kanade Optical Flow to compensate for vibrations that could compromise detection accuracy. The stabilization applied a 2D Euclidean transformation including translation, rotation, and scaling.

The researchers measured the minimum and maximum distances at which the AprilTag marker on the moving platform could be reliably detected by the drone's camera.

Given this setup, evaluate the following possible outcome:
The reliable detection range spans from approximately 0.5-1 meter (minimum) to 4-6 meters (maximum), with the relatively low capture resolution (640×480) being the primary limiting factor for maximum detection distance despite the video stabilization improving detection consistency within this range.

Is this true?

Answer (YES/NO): NO